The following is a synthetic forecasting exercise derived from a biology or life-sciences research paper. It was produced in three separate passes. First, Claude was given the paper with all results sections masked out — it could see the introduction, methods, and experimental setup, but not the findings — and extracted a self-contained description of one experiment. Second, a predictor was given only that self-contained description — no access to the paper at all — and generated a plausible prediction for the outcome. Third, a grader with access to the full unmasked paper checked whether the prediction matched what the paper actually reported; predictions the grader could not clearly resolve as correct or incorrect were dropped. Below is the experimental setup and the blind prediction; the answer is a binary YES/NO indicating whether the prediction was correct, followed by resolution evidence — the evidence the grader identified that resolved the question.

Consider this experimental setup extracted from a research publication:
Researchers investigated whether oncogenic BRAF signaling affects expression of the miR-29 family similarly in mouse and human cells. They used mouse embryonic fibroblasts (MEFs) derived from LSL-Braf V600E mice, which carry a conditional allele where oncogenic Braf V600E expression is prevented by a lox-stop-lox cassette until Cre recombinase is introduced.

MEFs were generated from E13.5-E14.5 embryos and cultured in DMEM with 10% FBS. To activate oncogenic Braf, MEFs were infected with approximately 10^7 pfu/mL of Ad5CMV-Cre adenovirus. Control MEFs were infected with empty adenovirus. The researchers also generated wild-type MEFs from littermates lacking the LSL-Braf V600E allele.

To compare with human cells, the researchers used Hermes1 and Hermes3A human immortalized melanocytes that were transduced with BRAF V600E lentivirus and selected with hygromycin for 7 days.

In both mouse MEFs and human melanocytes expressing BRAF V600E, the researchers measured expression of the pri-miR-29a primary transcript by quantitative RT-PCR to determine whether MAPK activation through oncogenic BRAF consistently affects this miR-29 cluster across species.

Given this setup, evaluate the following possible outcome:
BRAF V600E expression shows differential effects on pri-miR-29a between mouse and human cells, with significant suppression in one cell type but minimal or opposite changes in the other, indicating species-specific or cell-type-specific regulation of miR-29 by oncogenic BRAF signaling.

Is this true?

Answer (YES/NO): NO